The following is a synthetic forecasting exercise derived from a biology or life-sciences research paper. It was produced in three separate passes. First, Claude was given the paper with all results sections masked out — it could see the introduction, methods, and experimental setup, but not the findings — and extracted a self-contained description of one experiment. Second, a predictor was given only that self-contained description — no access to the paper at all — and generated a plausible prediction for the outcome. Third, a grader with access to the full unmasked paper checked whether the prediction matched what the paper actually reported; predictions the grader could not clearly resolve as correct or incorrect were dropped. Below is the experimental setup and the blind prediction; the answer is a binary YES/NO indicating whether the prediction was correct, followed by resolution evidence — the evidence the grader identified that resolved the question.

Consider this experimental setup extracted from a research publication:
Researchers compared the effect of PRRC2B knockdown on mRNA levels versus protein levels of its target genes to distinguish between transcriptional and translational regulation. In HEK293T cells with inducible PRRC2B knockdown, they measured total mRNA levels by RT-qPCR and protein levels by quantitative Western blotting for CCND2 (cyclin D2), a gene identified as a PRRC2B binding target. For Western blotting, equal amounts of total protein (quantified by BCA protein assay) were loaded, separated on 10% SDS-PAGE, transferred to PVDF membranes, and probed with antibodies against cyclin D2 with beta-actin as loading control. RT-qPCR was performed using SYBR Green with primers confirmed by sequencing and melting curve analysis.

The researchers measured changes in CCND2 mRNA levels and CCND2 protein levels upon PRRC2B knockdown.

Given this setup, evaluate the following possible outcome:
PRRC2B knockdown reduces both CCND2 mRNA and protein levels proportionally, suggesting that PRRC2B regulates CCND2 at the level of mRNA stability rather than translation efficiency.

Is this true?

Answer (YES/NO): NO